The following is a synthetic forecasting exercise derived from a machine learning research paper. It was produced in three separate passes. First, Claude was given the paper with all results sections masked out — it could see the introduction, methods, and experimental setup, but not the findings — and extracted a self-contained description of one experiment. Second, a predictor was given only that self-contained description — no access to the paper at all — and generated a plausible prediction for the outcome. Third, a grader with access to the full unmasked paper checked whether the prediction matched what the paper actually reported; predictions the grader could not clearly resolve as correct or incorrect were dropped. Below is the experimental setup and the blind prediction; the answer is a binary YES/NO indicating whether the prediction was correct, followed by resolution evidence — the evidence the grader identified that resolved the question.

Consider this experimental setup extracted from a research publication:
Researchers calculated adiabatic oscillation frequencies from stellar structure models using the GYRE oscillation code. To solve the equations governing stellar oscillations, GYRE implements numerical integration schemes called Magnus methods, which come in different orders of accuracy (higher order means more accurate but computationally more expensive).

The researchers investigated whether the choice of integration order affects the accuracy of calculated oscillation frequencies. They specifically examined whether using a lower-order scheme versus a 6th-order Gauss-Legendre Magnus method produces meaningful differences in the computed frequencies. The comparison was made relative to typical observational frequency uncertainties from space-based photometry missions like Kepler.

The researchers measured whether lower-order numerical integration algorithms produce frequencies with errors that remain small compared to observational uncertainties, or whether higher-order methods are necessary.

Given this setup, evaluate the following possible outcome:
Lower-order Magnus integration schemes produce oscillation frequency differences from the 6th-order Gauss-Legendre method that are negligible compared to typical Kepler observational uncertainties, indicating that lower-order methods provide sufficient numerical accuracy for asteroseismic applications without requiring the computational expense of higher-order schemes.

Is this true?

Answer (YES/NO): NO